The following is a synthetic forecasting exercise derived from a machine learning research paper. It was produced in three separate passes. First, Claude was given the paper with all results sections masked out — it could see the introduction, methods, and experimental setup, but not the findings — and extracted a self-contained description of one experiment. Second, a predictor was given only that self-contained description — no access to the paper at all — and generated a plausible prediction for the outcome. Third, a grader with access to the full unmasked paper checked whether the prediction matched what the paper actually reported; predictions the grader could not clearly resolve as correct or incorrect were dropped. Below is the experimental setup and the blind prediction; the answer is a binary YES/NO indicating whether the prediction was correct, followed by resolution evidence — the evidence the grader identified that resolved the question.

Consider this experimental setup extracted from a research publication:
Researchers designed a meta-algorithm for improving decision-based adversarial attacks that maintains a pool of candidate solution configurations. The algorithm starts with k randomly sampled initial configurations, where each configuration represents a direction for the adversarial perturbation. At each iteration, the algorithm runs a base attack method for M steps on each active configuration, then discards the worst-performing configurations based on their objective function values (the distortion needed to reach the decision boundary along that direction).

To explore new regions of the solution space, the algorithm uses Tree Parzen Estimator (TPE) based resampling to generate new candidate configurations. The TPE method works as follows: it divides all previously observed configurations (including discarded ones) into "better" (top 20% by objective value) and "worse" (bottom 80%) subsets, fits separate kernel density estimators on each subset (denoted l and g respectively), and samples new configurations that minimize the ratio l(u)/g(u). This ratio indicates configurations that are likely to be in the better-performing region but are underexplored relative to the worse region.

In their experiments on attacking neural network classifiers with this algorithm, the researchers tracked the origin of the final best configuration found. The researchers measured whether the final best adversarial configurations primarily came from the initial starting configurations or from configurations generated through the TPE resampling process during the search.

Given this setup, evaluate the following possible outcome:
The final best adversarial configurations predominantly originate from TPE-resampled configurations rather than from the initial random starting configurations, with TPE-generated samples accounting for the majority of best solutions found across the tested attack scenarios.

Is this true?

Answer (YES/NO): YES